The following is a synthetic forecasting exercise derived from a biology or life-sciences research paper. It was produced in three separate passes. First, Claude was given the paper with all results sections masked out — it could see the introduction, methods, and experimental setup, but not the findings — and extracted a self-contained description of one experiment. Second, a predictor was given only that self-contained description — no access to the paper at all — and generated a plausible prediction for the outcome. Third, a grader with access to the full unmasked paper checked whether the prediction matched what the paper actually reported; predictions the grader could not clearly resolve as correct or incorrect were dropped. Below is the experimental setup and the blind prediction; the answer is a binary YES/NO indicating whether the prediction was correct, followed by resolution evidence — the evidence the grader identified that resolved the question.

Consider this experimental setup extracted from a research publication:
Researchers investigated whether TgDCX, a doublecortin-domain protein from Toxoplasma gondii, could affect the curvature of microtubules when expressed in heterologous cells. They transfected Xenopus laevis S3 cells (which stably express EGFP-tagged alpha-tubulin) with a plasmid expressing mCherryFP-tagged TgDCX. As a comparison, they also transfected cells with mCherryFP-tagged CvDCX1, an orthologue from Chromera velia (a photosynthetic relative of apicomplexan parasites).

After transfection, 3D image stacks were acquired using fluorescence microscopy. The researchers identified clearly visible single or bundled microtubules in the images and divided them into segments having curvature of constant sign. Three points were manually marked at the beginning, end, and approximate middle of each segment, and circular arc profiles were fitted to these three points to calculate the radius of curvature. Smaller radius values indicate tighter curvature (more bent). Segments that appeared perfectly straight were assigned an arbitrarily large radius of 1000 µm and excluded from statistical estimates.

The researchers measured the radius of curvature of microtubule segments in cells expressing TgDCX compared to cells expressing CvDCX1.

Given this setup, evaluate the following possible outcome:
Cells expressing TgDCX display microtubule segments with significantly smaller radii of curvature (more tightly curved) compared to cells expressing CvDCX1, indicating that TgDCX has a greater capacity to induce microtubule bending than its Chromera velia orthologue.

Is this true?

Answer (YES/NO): YES